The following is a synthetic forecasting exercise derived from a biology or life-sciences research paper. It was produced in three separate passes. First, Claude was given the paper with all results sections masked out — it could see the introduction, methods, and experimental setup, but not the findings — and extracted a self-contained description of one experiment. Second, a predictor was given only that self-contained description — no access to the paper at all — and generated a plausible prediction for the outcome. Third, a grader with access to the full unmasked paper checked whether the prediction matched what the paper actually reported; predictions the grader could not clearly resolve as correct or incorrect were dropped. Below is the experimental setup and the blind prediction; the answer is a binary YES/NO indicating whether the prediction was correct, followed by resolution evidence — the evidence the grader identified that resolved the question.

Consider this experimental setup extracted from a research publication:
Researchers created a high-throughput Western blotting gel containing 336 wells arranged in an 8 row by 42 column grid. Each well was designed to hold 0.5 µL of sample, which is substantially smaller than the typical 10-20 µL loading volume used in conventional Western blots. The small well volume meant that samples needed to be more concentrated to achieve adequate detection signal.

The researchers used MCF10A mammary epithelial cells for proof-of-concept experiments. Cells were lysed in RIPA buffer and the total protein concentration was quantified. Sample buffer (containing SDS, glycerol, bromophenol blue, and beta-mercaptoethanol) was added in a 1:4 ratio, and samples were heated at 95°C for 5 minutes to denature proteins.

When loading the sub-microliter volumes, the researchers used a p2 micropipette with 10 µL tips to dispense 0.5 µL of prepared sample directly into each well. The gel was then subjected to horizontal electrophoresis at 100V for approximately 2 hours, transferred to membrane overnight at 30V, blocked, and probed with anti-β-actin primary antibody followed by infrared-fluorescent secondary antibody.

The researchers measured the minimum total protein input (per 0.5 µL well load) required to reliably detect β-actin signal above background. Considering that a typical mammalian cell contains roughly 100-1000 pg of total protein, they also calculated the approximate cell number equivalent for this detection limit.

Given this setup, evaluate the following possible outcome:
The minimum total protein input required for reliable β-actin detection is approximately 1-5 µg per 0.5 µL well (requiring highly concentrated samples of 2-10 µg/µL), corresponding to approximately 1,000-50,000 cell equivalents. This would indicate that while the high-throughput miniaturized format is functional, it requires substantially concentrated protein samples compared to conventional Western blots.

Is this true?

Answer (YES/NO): NO